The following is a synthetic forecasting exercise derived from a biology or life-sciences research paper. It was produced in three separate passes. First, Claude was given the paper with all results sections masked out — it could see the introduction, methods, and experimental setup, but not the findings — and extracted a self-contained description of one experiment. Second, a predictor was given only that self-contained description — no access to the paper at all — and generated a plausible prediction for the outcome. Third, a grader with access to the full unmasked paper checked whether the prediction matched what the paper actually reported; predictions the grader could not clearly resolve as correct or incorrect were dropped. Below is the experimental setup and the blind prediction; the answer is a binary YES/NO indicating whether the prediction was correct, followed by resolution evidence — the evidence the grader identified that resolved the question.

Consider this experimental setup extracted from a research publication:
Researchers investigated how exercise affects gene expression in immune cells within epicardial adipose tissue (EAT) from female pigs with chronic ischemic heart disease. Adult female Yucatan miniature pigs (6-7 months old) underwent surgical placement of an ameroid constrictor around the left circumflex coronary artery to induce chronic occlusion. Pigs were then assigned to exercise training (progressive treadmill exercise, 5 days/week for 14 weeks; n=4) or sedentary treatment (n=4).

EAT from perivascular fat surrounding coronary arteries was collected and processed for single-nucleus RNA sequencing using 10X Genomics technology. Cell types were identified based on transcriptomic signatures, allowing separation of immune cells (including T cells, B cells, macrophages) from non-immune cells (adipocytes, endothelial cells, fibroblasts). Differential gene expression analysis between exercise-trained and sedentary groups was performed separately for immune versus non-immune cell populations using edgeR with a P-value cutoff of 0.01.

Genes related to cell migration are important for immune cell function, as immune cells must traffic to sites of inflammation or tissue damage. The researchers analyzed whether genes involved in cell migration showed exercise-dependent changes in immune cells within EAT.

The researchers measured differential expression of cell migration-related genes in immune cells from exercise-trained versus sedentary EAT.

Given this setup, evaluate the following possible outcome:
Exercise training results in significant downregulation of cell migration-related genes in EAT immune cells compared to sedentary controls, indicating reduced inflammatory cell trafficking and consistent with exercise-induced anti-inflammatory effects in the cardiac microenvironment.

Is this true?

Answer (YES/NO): NO